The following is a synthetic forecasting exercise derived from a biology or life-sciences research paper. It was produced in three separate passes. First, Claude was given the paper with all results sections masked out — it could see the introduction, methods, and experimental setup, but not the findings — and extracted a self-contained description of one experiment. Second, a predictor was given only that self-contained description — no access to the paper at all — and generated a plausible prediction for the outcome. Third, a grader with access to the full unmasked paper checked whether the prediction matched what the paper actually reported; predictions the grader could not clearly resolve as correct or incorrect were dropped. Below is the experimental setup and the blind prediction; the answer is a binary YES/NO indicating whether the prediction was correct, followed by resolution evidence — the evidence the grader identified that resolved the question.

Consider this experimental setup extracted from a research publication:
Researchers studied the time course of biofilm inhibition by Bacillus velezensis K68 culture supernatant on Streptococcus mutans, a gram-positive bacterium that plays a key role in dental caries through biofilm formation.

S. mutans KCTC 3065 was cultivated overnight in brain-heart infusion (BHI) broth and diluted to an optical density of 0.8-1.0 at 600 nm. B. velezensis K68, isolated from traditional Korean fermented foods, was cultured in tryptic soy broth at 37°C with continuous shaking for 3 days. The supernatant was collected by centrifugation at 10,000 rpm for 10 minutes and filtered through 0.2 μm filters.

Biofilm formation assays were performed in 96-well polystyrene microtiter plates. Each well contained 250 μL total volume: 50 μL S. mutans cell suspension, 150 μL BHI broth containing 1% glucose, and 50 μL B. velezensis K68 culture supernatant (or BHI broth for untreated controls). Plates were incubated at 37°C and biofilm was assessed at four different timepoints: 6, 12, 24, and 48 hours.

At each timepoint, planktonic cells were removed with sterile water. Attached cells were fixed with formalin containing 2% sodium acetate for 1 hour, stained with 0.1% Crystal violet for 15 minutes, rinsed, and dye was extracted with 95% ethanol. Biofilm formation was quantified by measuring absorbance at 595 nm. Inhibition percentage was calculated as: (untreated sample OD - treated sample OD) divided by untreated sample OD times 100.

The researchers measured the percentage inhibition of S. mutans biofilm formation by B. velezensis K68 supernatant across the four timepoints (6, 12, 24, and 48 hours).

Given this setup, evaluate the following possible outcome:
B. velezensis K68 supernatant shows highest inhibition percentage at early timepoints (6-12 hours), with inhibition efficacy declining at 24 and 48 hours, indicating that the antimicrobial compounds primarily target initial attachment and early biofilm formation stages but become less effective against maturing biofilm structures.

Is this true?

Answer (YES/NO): NO